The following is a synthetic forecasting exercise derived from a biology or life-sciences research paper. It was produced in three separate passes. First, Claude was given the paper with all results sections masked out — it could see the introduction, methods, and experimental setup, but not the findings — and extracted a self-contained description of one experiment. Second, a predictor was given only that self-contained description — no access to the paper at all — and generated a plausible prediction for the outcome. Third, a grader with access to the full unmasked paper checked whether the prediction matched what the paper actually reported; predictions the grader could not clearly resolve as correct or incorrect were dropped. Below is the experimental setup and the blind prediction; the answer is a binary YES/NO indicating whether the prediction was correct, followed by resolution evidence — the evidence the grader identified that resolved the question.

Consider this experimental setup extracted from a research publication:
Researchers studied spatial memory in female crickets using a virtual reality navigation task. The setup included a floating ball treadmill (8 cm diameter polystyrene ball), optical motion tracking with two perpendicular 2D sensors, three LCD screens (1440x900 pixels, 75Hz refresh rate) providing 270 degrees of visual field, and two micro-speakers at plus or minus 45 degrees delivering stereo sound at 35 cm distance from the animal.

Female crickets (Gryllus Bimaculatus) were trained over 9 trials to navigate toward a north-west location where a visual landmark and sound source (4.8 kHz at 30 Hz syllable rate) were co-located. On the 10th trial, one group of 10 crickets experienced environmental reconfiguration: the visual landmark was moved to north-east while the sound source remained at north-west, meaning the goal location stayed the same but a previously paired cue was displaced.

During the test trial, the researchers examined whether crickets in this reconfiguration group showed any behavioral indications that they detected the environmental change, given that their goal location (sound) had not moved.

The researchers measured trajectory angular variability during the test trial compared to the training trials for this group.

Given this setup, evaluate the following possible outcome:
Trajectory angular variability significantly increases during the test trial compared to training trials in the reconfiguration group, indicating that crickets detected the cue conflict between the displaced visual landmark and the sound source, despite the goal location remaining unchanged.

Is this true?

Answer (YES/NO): YES